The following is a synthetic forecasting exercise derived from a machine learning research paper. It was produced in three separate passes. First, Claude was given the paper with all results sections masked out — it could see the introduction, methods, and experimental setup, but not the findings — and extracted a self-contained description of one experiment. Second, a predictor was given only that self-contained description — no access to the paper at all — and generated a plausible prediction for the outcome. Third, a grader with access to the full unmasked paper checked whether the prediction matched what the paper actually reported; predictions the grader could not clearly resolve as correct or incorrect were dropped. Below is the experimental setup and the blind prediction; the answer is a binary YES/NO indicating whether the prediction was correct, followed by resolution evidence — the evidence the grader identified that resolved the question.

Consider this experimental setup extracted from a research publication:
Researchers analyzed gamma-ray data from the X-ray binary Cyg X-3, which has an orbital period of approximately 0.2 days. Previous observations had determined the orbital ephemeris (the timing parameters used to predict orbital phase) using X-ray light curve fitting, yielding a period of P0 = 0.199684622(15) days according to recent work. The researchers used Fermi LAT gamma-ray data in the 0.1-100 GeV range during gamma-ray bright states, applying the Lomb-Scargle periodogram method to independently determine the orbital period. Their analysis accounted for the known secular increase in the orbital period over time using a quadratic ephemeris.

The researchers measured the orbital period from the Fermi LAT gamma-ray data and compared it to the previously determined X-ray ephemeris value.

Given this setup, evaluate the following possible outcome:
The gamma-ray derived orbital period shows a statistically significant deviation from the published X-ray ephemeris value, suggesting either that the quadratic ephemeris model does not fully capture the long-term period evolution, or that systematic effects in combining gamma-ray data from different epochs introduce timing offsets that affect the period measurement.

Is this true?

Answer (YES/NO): NO